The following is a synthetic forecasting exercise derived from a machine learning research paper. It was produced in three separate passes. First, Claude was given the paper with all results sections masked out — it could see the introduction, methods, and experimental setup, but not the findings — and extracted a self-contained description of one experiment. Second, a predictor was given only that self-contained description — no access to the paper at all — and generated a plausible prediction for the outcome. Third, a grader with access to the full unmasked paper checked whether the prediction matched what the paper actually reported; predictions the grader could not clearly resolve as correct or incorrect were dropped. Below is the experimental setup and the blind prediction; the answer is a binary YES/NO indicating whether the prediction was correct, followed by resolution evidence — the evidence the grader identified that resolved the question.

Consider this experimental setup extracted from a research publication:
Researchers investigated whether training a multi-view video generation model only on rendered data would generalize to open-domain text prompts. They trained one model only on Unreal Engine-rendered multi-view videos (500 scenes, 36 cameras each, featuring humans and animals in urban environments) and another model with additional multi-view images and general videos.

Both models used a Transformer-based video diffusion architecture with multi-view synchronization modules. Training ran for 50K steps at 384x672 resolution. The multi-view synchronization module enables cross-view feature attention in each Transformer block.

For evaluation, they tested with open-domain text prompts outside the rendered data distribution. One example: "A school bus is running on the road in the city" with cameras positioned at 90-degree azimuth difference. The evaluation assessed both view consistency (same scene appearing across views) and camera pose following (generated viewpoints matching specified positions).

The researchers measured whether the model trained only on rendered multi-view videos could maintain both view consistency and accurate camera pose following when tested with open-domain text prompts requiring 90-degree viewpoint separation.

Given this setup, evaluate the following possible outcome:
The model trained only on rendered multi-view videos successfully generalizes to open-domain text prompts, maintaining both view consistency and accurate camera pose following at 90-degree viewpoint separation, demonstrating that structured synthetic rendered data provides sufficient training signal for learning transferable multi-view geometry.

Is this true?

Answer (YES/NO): NO